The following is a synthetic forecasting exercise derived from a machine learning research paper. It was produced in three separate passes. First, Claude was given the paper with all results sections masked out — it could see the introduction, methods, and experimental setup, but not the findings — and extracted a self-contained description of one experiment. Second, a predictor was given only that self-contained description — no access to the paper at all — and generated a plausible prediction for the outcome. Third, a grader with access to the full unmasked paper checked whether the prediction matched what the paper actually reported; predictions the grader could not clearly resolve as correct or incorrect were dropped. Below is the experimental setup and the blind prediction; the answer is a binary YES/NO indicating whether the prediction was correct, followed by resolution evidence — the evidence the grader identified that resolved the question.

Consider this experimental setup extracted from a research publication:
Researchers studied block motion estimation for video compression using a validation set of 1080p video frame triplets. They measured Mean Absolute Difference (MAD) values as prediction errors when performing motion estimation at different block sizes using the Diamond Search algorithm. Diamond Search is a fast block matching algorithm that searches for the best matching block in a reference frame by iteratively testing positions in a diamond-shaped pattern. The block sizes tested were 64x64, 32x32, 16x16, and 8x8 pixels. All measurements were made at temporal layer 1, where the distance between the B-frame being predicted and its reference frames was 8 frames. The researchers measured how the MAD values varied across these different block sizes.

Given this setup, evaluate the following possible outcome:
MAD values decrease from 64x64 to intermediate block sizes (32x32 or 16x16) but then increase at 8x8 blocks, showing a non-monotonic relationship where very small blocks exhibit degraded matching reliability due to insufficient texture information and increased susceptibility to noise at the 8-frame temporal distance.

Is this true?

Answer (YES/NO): NO